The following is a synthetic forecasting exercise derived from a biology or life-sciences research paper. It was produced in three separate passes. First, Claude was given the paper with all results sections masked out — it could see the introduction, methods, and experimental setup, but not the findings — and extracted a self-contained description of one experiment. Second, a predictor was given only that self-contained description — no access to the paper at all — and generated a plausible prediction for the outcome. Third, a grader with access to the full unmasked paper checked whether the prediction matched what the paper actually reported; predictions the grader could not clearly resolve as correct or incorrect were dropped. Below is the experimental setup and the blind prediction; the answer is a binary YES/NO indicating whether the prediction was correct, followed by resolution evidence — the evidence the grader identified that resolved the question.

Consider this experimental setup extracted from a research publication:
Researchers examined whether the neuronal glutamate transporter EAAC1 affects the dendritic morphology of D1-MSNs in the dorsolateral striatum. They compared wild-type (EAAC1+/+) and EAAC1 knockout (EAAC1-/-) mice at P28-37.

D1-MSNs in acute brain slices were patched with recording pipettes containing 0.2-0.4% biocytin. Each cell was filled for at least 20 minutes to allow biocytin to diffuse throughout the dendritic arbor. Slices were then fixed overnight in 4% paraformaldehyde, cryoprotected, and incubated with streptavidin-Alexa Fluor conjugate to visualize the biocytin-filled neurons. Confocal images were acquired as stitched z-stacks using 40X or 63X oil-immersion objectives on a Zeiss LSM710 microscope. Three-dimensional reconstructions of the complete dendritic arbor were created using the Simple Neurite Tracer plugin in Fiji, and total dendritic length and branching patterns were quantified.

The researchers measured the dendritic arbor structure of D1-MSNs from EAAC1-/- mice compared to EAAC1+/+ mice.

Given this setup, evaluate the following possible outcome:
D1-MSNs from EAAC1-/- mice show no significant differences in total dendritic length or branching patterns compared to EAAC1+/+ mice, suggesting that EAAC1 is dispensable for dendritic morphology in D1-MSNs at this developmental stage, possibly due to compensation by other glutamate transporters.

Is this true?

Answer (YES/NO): NO